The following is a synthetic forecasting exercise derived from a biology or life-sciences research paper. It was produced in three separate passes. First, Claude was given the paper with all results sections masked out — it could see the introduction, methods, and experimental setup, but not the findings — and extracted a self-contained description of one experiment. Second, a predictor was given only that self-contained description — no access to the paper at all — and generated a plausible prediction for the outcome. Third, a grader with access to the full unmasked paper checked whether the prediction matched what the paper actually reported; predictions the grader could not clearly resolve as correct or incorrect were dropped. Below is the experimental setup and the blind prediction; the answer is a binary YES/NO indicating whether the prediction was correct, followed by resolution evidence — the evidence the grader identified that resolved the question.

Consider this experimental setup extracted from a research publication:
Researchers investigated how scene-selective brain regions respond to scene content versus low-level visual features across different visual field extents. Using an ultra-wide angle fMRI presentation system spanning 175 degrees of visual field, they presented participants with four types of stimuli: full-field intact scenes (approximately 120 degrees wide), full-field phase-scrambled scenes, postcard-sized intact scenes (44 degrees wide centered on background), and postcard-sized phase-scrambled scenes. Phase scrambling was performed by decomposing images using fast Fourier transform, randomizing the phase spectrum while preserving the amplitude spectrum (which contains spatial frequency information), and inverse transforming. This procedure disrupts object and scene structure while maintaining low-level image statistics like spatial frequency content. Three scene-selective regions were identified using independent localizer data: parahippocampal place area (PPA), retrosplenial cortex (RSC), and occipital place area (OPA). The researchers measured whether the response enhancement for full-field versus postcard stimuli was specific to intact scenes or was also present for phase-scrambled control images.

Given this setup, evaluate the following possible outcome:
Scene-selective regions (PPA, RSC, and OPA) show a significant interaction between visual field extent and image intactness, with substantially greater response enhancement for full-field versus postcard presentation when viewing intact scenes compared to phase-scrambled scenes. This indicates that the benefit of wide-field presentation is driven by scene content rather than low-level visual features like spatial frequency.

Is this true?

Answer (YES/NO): NO